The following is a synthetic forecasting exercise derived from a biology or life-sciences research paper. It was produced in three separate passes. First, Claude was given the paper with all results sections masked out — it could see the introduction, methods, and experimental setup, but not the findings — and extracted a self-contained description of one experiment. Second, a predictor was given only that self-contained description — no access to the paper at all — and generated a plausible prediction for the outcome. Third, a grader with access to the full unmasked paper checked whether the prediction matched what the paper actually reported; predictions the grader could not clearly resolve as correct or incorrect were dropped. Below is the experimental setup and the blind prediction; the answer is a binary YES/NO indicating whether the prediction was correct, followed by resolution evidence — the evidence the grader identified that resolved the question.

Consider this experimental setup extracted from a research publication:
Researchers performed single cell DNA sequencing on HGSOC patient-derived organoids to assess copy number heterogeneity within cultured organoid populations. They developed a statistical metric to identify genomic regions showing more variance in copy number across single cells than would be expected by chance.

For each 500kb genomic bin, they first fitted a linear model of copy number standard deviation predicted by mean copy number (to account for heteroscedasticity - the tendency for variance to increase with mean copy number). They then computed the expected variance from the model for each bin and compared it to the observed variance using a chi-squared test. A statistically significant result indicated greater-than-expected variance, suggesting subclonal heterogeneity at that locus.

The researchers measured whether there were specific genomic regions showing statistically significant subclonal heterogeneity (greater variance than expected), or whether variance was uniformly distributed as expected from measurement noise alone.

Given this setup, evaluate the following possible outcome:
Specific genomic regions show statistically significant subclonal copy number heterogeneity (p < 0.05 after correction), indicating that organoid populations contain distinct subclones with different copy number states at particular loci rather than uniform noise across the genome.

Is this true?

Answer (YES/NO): YES